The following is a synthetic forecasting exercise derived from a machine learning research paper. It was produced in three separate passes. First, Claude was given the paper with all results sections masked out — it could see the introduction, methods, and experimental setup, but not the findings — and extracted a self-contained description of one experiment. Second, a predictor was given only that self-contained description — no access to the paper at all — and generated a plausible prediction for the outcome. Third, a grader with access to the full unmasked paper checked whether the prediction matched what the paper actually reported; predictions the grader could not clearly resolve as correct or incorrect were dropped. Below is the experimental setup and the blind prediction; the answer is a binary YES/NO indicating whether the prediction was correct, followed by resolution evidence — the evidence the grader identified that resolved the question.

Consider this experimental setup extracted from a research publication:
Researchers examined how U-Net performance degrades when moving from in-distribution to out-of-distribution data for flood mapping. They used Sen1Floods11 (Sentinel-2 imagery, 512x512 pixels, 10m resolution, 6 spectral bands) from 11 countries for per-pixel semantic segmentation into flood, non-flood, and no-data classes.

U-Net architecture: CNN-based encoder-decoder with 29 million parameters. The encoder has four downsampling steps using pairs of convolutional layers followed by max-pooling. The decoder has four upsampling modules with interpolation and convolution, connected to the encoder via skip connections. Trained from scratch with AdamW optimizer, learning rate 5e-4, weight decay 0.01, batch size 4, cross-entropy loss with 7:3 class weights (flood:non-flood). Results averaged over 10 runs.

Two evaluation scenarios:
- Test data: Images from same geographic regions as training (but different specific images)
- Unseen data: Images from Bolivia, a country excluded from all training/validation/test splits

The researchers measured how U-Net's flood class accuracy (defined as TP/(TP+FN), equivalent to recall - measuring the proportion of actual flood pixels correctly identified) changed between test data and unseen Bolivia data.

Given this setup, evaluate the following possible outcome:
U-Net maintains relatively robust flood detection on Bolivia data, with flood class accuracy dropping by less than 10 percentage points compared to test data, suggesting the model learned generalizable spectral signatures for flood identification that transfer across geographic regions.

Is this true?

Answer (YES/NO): NO